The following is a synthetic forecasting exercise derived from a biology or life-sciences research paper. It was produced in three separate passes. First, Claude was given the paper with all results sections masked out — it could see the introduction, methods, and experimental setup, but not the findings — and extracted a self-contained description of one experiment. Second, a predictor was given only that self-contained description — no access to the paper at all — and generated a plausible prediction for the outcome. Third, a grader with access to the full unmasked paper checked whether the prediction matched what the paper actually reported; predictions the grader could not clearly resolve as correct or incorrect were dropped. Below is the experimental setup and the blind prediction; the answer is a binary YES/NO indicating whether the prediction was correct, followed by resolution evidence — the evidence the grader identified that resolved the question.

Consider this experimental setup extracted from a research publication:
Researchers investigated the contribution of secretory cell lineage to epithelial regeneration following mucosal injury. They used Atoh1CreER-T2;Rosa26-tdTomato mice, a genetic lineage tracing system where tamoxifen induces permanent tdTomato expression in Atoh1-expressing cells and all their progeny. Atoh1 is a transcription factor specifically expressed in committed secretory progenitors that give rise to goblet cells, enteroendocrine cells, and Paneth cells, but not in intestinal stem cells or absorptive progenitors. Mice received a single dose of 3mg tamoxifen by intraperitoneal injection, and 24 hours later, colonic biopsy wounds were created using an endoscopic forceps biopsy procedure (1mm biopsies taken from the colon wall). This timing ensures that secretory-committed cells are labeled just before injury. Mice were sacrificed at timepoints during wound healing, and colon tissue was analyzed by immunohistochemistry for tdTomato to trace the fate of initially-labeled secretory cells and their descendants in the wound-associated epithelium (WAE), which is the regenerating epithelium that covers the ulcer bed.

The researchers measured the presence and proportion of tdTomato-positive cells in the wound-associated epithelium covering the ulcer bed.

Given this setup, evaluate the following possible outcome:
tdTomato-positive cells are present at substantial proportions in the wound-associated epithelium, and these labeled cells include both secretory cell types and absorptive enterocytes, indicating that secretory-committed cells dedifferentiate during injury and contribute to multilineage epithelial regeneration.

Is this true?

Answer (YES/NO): YES